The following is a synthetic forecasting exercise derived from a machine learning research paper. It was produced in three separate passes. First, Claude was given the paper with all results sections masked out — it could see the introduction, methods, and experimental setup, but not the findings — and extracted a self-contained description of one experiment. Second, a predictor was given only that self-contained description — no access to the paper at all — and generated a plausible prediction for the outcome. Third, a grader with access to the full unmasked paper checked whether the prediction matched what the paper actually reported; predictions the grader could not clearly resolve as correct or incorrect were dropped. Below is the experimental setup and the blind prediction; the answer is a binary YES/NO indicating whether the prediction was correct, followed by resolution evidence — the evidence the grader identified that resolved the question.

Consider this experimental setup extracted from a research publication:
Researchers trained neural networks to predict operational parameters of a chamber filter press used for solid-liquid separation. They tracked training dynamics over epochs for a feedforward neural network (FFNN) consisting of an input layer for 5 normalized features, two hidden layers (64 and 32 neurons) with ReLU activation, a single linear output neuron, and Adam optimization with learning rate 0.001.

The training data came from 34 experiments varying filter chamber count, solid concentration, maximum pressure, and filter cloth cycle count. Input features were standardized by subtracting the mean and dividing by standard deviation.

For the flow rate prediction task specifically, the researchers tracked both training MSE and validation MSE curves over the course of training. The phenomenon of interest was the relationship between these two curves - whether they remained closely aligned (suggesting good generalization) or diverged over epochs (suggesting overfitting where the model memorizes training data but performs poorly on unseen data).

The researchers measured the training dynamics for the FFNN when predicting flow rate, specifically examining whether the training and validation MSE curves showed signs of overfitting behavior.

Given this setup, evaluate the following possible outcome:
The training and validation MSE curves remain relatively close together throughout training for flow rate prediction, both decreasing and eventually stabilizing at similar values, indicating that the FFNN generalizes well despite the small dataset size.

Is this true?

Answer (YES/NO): NO